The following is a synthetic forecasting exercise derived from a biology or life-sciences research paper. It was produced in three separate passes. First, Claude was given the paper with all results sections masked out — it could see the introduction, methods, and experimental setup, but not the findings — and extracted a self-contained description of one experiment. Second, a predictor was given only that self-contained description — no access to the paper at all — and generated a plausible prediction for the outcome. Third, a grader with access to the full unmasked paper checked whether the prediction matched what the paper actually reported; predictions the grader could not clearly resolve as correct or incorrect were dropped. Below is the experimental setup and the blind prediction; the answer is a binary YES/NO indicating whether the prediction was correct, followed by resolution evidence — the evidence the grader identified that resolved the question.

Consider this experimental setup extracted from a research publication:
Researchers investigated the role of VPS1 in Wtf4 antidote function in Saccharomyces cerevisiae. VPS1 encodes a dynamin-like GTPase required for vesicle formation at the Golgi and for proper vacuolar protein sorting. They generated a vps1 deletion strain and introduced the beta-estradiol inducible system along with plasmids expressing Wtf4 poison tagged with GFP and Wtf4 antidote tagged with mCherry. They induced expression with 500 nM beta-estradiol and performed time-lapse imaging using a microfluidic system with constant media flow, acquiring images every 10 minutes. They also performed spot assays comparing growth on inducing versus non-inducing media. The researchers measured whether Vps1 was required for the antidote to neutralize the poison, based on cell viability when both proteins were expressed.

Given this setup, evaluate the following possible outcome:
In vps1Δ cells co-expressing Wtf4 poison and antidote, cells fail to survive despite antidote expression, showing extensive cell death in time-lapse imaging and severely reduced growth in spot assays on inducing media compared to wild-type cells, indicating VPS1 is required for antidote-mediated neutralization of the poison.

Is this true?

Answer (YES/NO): YES